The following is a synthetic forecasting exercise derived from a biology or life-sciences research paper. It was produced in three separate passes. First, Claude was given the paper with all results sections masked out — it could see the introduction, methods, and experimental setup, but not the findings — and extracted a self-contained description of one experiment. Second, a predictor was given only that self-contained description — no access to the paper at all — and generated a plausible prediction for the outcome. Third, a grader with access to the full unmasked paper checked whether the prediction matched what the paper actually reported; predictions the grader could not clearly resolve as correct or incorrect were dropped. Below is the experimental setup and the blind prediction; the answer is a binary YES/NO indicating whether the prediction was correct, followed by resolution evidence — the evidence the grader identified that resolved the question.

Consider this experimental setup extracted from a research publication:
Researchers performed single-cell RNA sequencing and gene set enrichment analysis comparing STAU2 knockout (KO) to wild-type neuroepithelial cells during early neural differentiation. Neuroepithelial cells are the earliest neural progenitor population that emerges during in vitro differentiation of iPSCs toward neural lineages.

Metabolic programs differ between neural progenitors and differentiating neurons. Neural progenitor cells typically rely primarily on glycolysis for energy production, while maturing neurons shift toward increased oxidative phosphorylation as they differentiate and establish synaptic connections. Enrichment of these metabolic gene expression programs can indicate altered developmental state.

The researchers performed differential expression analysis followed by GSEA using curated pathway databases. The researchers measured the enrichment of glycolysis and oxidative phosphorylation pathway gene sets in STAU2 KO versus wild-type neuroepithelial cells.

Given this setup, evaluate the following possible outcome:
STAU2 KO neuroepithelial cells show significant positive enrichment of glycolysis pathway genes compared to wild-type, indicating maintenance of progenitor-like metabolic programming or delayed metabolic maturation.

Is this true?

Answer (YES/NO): NO